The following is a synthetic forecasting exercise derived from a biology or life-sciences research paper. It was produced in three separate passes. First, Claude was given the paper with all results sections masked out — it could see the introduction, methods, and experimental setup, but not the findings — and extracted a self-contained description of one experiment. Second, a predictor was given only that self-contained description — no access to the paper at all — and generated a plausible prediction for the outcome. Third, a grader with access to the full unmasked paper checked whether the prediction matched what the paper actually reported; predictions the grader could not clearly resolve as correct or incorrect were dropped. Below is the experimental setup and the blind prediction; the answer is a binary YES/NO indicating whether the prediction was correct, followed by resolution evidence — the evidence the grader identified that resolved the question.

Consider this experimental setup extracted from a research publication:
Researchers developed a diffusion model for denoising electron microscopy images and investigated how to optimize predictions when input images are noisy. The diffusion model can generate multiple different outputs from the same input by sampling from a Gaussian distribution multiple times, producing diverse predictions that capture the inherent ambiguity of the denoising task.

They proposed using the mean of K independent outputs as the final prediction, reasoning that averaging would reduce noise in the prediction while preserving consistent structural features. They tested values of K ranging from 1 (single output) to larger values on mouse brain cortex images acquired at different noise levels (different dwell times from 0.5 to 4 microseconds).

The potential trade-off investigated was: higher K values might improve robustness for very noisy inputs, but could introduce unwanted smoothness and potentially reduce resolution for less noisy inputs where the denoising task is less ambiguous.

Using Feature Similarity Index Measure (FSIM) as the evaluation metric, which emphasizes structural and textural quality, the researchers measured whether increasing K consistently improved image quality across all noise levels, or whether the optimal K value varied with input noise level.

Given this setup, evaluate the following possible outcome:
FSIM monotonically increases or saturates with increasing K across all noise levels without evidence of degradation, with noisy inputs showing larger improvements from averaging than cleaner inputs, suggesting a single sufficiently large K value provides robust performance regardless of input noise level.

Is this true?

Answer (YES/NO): NO